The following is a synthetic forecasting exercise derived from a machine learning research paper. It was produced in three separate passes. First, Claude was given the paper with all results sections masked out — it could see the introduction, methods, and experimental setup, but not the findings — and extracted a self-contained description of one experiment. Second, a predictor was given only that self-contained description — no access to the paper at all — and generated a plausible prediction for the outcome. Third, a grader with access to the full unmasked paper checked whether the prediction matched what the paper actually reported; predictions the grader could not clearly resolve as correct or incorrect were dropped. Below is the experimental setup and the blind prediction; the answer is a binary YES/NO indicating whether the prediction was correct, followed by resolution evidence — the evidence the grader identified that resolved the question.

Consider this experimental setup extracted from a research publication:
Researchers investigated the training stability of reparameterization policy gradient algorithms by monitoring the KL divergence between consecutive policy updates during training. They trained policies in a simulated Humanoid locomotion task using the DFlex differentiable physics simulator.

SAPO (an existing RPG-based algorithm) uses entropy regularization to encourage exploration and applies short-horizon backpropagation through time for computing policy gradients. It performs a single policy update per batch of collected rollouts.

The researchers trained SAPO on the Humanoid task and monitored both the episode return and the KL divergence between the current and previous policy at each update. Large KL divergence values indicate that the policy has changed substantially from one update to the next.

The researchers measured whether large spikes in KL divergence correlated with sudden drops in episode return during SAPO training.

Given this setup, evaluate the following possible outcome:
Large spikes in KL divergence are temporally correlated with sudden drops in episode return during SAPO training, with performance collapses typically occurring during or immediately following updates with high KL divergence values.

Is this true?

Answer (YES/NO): YES